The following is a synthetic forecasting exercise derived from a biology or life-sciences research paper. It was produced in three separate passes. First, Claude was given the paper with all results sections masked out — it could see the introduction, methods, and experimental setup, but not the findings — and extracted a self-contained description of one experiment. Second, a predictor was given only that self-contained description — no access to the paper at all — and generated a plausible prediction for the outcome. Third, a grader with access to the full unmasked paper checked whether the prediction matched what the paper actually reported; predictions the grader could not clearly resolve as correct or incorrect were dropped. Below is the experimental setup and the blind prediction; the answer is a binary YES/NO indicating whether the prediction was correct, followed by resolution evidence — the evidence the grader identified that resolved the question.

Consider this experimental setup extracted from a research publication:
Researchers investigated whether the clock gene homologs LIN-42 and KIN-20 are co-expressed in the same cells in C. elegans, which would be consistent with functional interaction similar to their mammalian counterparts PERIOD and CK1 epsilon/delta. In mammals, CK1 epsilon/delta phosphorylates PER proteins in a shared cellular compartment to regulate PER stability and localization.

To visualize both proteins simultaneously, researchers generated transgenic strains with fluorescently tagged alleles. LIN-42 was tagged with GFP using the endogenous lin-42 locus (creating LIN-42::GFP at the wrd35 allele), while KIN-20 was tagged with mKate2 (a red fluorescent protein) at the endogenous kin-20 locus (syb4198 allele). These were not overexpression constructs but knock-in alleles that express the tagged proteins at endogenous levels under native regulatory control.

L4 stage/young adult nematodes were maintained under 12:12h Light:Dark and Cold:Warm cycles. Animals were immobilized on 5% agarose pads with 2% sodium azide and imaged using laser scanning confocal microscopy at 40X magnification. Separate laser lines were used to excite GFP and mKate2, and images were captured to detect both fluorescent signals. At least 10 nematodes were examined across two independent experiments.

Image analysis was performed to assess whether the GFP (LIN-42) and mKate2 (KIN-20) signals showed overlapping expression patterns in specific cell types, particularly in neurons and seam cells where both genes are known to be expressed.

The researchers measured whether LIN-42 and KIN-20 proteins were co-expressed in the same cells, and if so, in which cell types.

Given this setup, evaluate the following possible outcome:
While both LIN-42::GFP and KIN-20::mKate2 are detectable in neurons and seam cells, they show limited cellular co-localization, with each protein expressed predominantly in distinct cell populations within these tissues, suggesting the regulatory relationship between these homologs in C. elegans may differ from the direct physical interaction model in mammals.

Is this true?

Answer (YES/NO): NO